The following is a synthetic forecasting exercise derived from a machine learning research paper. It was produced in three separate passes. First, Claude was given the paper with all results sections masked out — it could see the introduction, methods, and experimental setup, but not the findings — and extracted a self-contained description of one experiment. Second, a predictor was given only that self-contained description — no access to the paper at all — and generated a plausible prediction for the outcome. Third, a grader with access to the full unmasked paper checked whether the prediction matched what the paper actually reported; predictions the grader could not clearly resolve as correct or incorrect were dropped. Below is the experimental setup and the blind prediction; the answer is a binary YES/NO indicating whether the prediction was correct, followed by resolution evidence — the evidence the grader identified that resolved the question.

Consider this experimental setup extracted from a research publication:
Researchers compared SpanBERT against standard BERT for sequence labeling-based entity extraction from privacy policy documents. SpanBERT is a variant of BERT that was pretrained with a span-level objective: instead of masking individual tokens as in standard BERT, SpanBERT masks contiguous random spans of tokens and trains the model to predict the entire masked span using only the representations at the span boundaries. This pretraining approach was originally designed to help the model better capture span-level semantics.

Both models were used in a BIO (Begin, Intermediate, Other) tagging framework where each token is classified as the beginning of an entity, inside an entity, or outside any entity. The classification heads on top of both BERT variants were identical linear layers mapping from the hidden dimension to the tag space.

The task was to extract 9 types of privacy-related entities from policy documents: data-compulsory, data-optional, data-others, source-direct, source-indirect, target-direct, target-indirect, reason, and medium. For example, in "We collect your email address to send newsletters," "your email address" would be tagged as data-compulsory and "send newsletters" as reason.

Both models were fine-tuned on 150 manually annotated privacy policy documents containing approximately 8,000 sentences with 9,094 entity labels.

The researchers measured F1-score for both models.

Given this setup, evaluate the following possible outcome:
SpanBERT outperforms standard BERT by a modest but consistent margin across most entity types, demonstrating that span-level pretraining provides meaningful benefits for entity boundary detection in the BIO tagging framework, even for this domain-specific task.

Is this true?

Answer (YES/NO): NO